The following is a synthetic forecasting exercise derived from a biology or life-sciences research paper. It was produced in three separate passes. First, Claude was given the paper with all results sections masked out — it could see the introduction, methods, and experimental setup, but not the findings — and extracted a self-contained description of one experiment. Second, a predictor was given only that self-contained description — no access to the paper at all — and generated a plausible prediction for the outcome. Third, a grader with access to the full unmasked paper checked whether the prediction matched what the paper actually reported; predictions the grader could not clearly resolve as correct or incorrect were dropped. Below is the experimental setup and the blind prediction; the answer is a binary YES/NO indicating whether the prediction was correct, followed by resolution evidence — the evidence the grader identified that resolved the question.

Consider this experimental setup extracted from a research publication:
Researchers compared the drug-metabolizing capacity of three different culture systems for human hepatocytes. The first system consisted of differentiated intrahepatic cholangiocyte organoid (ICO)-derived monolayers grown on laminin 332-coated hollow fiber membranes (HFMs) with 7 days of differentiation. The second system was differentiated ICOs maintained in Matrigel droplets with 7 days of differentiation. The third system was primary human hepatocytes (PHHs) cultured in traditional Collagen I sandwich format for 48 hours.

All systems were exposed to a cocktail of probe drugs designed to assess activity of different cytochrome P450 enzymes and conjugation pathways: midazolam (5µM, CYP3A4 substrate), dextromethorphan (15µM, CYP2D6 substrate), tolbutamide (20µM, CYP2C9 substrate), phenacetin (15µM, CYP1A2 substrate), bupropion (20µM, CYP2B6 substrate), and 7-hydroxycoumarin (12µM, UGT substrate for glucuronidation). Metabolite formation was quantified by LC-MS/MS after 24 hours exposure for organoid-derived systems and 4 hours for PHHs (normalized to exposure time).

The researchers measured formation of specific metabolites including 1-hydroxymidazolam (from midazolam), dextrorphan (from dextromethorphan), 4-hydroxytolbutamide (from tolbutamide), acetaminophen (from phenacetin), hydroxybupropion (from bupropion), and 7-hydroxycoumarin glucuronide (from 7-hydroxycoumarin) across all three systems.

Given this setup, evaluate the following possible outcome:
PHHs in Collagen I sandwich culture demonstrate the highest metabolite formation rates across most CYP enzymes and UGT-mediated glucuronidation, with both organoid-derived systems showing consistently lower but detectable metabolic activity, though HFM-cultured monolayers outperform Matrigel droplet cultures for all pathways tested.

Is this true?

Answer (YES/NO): YES